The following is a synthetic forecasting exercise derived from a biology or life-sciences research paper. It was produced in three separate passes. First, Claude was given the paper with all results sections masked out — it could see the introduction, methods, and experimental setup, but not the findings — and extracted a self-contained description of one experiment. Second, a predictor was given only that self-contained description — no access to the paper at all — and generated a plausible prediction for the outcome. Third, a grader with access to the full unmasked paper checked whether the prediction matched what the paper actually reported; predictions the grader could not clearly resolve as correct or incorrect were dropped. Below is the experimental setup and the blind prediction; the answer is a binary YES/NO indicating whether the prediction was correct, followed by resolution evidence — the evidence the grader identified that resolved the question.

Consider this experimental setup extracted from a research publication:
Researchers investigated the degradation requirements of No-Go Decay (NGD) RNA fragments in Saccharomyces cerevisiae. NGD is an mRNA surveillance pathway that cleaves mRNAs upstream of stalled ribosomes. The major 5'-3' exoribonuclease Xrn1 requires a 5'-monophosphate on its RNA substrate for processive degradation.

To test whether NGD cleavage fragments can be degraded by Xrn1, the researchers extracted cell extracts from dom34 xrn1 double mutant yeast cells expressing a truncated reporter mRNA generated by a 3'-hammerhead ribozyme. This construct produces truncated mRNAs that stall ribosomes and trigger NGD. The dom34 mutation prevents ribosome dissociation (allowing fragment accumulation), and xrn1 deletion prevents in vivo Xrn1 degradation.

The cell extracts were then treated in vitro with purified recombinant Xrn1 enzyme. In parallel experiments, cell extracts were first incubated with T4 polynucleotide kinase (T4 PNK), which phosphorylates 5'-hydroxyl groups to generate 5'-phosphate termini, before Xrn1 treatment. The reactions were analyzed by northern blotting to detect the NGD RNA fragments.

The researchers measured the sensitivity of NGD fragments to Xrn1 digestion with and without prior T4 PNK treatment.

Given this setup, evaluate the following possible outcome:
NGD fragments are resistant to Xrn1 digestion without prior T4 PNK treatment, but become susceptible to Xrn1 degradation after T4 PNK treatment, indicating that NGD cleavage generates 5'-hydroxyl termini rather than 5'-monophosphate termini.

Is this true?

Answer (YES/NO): YES